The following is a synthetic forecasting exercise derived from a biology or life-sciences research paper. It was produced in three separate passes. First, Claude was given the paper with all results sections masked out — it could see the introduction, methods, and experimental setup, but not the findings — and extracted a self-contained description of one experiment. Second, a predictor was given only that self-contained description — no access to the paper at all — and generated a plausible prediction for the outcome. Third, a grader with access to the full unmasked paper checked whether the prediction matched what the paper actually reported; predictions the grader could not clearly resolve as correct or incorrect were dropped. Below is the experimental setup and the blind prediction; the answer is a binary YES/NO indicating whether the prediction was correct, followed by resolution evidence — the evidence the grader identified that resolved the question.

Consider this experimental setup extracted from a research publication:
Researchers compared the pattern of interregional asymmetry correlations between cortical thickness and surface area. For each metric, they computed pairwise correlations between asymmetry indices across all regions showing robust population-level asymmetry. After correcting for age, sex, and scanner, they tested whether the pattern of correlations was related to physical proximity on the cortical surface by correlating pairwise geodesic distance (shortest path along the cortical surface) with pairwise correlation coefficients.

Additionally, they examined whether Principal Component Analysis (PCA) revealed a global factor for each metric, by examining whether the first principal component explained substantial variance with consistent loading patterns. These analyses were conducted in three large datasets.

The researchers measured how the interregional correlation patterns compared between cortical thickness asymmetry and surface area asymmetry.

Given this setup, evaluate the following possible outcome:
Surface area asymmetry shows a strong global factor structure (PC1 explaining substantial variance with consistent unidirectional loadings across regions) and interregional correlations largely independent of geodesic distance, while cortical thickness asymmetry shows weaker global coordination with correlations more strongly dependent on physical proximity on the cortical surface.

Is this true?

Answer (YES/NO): NO